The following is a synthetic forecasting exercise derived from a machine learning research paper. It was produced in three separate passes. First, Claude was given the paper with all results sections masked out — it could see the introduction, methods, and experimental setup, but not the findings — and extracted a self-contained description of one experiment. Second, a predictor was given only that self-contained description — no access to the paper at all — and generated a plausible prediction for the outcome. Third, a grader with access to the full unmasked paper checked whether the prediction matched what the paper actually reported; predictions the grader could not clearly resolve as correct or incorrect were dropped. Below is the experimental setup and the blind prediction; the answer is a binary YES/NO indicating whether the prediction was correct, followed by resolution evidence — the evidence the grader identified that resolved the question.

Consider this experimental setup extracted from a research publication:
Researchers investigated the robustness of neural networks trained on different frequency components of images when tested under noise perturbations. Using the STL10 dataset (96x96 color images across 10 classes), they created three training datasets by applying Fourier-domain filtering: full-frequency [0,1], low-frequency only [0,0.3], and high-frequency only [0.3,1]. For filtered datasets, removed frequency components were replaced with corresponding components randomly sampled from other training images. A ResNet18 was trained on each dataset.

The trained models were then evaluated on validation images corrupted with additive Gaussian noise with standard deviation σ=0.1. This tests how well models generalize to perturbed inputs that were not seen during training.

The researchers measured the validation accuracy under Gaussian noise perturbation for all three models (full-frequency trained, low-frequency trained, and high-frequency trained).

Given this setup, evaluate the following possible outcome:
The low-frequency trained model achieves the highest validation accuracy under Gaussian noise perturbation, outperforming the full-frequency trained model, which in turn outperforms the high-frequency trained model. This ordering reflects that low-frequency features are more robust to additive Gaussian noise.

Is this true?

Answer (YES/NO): YES